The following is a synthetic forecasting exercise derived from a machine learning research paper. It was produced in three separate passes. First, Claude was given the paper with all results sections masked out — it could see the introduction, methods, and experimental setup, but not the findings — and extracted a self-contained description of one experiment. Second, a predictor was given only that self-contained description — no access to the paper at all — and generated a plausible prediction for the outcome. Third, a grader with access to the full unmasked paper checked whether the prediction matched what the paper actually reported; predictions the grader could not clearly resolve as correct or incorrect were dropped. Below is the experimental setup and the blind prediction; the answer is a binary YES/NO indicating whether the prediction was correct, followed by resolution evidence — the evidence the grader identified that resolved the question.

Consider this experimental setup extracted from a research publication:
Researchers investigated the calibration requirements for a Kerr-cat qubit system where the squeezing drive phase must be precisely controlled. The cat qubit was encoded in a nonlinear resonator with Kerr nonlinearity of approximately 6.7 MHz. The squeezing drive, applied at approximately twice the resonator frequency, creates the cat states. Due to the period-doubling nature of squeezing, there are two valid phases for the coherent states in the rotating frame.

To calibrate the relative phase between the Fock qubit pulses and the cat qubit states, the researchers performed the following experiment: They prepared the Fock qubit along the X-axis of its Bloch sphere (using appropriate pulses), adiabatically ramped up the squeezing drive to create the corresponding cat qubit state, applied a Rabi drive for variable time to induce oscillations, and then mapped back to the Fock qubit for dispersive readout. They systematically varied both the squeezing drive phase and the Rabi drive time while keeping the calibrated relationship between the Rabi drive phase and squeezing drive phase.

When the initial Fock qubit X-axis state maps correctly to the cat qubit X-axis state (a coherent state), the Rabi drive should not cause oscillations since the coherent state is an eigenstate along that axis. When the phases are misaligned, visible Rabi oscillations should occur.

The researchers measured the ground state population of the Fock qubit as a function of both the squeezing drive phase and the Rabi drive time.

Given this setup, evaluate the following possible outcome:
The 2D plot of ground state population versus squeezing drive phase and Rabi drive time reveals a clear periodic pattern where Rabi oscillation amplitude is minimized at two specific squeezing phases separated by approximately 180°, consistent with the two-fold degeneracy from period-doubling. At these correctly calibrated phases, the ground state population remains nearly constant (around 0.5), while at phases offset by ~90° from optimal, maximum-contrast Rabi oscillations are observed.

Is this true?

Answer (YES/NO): NO